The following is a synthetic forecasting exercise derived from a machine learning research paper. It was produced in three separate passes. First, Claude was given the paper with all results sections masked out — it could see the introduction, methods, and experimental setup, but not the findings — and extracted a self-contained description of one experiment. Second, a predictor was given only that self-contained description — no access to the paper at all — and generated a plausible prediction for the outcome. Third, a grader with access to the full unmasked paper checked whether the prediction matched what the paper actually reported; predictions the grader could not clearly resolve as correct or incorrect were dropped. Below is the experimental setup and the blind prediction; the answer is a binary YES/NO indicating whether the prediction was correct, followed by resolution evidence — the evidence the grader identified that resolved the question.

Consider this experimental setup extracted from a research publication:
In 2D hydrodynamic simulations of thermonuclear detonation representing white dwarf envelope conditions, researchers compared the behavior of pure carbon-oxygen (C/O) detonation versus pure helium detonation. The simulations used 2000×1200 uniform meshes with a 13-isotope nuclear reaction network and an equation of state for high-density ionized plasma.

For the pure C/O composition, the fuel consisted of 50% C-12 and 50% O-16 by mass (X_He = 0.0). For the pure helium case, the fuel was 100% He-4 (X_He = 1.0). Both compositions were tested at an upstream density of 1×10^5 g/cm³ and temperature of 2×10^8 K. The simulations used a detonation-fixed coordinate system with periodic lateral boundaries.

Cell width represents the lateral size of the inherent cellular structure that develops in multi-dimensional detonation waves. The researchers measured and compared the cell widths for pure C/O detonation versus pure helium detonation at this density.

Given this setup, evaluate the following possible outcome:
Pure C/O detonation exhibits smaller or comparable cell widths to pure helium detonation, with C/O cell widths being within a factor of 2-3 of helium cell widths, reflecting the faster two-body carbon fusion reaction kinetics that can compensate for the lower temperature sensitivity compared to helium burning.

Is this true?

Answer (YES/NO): NO